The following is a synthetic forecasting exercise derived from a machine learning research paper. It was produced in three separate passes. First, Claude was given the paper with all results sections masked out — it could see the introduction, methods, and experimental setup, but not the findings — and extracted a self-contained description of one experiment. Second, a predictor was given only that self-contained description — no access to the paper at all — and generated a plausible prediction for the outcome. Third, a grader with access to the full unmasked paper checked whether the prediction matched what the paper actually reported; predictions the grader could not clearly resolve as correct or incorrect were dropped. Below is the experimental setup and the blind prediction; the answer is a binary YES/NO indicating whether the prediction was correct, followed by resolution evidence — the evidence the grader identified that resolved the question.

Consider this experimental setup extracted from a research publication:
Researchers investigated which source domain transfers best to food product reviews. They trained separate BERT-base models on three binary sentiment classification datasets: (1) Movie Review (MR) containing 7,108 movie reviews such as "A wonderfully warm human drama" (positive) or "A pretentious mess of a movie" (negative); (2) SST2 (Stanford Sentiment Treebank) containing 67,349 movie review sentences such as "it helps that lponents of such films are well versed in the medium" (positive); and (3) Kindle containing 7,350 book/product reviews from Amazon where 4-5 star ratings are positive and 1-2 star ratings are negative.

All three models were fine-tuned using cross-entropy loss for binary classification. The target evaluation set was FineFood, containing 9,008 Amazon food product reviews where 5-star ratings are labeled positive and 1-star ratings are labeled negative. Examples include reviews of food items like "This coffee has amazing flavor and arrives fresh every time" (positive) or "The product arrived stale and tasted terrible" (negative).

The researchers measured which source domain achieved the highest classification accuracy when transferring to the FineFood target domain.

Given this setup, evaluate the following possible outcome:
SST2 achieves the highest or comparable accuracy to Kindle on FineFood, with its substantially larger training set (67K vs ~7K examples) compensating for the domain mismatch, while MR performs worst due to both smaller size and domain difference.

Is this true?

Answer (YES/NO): NO